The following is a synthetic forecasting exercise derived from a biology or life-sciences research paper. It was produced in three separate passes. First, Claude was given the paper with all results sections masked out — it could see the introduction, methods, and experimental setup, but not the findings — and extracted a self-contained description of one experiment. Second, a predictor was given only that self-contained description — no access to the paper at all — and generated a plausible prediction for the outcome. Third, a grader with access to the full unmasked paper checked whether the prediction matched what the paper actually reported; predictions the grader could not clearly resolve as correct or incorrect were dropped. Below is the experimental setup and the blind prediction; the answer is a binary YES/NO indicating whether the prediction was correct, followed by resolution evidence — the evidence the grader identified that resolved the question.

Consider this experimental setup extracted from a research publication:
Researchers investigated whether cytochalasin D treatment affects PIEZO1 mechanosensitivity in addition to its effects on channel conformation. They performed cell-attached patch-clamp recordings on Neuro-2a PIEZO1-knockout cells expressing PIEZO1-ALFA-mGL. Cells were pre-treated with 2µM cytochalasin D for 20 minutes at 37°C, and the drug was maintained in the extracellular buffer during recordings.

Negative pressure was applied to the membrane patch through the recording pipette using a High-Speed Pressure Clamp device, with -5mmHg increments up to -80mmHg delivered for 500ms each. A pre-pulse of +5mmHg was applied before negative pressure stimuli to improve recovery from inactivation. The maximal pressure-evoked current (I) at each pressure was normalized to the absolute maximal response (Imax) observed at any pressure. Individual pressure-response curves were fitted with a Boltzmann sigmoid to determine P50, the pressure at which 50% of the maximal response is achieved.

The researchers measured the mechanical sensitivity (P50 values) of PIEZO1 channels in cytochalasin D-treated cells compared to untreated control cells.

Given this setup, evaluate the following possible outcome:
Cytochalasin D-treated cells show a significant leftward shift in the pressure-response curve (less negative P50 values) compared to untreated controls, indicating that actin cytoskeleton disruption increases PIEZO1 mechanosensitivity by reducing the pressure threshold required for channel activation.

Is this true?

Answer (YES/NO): YES